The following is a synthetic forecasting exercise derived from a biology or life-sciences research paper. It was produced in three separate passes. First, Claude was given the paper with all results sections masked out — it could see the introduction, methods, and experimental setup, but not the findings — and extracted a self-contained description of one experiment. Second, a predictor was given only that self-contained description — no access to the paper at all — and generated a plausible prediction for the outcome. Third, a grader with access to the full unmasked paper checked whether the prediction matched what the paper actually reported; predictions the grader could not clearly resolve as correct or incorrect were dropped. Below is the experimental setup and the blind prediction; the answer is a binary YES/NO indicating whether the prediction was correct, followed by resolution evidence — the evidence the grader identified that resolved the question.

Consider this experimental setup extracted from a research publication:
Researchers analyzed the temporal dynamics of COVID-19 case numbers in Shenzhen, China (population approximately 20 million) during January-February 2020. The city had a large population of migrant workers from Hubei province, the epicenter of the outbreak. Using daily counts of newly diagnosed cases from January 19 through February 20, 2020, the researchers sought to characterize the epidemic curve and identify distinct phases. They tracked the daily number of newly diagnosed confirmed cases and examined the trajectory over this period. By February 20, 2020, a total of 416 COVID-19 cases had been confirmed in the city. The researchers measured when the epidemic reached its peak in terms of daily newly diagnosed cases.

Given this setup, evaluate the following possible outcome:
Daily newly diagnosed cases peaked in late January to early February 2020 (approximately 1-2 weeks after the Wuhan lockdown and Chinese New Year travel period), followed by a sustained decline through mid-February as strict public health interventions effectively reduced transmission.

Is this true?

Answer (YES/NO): YES